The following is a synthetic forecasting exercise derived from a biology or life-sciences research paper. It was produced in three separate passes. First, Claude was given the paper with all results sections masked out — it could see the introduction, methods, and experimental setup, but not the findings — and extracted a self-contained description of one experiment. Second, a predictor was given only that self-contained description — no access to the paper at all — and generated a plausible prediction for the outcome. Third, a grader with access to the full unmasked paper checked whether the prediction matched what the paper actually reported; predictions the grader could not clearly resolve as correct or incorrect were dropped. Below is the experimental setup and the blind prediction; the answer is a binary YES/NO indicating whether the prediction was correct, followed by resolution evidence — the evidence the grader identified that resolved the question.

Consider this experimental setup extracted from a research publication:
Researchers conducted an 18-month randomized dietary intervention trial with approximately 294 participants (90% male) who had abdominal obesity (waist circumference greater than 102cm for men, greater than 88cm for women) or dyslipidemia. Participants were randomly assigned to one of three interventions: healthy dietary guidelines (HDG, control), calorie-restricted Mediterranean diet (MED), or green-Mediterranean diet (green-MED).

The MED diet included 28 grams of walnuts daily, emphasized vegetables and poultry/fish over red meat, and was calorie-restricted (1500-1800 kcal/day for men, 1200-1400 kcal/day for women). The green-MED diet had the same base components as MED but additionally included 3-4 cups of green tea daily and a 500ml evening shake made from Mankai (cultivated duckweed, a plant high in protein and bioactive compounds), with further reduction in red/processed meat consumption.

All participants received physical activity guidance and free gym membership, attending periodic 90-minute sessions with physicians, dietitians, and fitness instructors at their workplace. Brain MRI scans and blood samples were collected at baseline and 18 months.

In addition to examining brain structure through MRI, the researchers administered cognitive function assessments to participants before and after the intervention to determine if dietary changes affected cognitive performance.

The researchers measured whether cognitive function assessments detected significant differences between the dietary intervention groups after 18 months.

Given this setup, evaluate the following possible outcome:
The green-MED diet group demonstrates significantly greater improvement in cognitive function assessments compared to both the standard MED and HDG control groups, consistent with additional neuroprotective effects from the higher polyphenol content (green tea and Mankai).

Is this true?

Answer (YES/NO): NO